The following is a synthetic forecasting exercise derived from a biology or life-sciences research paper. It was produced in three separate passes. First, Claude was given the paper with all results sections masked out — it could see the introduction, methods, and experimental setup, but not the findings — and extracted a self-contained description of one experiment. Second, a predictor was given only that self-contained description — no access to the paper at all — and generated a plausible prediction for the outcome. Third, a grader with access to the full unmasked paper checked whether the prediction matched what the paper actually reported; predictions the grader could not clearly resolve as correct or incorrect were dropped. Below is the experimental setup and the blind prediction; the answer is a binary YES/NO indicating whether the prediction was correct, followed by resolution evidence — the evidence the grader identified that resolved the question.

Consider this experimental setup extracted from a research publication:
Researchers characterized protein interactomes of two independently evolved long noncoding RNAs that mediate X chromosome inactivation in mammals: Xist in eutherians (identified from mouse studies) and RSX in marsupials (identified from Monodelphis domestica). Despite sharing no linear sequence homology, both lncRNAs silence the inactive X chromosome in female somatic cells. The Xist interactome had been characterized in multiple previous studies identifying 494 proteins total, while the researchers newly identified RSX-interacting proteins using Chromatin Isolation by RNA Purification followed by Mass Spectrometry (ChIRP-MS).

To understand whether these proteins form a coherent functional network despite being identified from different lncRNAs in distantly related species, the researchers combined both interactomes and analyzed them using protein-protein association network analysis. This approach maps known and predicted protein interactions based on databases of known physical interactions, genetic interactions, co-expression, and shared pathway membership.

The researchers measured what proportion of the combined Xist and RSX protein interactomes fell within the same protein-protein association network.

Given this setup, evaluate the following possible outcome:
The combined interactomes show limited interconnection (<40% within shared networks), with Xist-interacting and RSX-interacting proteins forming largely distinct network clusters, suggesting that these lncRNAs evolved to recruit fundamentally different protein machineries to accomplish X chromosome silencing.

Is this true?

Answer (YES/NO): NO